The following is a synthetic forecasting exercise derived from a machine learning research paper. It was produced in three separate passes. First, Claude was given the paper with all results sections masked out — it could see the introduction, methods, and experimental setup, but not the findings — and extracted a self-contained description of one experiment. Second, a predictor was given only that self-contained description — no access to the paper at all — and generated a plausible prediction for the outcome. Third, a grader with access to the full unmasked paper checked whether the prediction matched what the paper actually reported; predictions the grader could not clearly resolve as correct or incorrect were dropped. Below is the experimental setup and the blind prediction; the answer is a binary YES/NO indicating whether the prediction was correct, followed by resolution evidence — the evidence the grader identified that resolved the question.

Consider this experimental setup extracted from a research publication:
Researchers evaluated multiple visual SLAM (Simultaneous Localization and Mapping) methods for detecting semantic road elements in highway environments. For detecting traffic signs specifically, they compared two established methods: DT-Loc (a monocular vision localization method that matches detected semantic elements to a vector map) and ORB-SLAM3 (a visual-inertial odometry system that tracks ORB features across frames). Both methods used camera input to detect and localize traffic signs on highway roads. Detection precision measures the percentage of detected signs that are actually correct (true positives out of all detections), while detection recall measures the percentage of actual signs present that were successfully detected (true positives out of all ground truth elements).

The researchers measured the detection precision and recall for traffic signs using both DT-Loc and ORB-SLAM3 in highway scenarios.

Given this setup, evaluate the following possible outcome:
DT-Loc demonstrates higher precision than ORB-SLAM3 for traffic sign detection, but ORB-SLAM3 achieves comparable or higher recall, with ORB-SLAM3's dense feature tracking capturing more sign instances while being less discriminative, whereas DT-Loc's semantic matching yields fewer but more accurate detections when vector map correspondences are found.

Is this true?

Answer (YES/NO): NO